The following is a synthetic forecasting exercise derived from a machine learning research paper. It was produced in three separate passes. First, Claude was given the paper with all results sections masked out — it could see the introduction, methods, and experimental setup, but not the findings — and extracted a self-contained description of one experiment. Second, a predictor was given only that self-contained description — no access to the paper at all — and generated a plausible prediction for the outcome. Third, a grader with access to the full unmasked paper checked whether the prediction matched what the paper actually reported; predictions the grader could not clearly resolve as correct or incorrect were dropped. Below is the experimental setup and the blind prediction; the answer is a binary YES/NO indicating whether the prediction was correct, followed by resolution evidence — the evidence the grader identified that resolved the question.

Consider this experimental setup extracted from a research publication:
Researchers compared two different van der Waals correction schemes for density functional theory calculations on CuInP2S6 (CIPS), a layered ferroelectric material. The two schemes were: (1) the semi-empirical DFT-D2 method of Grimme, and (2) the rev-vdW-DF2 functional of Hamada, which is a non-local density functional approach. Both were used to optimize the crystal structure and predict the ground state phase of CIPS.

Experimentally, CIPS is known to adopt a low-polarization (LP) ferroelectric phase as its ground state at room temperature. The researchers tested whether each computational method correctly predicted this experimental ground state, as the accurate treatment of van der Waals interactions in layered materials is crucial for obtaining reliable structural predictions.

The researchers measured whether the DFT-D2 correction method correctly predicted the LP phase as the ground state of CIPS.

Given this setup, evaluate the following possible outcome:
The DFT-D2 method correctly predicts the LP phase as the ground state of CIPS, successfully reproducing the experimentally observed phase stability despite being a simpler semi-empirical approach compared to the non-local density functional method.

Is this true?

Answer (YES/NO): NO